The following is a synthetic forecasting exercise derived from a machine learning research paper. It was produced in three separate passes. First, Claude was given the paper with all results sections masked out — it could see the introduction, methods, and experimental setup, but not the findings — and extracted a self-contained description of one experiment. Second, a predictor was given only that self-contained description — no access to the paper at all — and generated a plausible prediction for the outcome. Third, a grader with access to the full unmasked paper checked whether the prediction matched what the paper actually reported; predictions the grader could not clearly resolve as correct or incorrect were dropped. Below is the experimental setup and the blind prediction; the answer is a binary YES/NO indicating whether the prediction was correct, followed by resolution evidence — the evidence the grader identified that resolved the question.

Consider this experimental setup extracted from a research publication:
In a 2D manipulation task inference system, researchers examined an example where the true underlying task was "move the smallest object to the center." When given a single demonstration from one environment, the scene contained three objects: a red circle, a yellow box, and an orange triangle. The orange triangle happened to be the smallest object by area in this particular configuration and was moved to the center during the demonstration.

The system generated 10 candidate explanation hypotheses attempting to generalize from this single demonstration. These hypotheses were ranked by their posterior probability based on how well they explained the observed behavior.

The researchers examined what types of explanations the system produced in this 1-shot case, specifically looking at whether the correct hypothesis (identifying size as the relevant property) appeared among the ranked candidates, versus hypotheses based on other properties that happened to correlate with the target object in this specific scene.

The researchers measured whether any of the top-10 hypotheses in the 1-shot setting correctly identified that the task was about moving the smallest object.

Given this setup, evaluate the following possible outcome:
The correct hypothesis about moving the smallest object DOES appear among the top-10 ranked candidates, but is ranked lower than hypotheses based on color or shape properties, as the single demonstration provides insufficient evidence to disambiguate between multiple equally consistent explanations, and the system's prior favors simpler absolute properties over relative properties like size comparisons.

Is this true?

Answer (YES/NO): NO